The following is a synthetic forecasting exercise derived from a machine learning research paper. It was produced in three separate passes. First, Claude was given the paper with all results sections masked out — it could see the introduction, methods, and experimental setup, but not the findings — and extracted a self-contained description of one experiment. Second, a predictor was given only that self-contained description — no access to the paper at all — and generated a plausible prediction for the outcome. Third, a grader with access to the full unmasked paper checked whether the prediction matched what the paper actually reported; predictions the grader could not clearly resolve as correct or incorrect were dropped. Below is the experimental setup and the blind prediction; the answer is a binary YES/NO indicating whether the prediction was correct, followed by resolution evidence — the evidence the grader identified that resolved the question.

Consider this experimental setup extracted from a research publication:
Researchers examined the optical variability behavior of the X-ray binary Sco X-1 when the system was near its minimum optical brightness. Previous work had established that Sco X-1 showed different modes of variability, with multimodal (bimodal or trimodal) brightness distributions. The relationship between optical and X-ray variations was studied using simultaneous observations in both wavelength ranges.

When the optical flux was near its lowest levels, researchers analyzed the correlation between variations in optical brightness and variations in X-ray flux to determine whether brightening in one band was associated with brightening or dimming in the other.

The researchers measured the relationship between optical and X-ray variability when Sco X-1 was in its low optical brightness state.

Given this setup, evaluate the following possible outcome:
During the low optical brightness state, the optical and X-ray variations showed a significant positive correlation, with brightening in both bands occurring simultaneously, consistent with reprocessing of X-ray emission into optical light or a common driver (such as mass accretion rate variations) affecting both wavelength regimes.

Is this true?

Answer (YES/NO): NO